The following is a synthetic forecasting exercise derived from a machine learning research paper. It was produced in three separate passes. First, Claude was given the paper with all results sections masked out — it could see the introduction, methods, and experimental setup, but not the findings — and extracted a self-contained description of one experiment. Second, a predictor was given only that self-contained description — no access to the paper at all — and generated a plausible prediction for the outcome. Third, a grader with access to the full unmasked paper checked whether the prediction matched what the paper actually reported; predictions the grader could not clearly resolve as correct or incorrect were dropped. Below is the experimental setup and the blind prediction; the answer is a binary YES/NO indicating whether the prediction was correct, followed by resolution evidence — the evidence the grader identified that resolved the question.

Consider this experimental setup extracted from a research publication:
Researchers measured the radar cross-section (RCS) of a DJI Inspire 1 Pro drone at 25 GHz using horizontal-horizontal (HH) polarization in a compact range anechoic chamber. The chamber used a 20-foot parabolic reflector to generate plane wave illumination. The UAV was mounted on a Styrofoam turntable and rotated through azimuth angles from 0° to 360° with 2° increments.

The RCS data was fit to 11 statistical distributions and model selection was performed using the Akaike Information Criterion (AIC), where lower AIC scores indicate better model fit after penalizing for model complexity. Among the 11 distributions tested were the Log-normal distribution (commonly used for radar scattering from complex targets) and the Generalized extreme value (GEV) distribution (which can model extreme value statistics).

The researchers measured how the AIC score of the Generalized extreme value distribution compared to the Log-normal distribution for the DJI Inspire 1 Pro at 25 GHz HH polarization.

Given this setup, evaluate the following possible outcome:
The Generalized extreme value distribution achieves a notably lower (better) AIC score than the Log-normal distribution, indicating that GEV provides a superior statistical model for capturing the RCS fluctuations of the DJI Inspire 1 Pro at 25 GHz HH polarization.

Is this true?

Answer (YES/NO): YES